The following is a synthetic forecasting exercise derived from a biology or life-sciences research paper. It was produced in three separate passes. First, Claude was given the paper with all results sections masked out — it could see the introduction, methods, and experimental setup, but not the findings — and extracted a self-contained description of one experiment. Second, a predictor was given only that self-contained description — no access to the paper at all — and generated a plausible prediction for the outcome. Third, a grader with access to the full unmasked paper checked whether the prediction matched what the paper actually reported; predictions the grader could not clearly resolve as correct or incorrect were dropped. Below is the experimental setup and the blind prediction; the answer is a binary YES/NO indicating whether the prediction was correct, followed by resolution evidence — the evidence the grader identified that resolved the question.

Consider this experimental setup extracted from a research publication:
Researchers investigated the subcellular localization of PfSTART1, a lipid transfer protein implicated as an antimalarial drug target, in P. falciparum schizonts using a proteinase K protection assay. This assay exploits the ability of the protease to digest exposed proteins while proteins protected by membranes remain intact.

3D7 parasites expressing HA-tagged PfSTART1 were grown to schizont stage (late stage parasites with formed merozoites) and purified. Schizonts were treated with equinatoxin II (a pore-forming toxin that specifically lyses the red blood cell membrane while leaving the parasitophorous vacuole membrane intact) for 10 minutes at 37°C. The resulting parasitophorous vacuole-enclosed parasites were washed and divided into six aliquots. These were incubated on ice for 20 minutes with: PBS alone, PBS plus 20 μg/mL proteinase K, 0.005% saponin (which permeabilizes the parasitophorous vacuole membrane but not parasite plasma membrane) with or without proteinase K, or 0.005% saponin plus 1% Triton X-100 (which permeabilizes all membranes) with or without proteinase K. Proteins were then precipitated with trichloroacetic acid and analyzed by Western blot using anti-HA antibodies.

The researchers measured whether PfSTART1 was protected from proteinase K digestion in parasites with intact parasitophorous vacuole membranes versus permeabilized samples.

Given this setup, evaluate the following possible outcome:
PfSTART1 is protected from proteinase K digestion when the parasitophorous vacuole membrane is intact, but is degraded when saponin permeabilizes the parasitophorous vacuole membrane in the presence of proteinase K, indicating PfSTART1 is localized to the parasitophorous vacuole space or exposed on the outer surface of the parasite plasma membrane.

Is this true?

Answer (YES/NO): YES